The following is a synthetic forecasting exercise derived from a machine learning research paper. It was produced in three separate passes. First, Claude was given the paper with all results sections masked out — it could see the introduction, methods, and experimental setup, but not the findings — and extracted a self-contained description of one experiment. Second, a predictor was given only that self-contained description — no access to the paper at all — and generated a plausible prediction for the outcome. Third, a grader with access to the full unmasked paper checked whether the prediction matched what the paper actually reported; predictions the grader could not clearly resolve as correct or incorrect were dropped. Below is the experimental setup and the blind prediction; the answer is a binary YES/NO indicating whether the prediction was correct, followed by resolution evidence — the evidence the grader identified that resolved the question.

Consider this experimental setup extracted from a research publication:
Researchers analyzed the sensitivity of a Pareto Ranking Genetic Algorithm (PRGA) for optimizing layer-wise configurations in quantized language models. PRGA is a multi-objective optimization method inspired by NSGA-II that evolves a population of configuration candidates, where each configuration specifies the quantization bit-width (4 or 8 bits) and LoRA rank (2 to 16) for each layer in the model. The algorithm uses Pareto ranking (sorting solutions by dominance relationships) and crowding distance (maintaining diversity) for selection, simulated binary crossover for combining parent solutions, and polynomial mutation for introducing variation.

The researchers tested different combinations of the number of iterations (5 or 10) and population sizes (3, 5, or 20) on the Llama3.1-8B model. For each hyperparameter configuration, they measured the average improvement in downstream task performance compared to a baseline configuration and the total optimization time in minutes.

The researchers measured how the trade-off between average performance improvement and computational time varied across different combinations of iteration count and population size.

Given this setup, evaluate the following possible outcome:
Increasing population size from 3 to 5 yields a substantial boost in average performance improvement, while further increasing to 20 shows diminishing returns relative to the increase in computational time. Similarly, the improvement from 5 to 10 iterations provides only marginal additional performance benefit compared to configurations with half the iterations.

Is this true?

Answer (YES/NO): NO